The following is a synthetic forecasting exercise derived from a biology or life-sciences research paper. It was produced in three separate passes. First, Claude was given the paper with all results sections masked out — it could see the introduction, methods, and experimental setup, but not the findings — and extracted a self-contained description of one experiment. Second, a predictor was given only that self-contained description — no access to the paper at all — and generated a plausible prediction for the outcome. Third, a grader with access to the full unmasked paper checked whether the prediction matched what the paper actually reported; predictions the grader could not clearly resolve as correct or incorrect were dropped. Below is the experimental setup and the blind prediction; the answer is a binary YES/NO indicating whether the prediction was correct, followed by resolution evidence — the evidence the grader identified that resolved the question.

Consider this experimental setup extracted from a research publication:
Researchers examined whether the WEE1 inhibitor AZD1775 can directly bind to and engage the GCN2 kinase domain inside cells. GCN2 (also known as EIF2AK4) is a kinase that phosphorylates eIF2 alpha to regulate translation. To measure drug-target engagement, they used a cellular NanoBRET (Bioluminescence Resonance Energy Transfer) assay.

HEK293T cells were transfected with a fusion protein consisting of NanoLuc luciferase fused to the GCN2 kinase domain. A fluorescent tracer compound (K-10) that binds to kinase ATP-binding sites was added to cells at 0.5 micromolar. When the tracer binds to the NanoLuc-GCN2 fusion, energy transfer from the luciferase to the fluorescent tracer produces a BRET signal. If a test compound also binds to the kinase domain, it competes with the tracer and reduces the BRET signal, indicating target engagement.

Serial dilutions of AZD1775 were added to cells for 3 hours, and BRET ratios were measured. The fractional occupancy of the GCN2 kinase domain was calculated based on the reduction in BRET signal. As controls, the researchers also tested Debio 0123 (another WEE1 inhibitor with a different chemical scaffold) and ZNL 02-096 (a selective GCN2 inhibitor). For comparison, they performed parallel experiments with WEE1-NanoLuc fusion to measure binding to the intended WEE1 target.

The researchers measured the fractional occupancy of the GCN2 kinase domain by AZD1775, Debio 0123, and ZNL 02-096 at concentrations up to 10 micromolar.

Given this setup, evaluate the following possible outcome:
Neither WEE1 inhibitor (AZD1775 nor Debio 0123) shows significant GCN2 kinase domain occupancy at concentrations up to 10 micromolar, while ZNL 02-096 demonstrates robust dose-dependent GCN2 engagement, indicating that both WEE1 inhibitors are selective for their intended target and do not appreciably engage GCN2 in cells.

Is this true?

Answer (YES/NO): NO